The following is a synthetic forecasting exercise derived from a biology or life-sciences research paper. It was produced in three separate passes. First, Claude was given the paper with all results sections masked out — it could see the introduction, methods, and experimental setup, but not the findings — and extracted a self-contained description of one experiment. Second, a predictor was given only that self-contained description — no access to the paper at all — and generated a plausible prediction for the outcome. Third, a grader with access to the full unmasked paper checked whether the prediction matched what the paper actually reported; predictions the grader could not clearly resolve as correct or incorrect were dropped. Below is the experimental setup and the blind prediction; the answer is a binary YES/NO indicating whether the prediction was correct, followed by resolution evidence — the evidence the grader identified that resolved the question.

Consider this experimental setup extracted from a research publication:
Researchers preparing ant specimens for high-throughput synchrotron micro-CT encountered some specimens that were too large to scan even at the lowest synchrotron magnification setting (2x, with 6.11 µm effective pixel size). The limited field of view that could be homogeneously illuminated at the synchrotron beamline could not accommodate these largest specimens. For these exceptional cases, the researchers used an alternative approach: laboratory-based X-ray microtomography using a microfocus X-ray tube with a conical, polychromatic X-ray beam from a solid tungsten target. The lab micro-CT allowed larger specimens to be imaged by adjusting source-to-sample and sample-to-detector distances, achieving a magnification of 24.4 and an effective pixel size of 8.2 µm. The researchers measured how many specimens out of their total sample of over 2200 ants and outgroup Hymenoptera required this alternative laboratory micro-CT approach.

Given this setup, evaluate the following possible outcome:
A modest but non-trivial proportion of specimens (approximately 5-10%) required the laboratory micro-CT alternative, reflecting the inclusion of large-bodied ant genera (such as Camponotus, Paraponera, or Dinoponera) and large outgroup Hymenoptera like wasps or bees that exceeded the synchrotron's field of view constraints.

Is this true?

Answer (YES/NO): NO